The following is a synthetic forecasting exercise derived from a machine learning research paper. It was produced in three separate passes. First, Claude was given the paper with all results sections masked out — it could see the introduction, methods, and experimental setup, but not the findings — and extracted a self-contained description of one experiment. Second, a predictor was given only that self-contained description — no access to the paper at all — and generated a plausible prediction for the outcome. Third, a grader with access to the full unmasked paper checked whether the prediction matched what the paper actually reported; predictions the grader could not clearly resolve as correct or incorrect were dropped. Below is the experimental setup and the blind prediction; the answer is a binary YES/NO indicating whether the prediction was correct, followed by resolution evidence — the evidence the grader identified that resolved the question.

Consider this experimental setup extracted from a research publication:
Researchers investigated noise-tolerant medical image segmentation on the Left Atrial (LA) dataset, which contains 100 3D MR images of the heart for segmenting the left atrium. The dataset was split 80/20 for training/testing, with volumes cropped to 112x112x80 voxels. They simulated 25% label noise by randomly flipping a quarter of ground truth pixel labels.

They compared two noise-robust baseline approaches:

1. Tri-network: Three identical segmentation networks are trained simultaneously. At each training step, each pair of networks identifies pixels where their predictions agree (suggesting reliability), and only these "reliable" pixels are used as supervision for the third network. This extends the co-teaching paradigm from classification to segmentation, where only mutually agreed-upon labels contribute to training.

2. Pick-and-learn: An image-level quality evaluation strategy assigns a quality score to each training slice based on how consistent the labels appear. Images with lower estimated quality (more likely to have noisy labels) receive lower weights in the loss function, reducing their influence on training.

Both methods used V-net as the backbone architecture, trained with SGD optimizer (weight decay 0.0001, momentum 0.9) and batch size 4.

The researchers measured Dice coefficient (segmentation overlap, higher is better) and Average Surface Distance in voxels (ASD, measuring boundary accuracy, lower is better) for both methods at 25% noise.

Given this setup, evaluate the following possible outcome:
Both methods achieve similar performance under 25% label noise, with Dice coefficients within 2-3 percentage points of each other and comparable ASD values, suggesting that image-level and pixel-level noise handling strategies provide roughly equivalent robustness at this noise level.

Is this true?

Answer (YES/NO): NO